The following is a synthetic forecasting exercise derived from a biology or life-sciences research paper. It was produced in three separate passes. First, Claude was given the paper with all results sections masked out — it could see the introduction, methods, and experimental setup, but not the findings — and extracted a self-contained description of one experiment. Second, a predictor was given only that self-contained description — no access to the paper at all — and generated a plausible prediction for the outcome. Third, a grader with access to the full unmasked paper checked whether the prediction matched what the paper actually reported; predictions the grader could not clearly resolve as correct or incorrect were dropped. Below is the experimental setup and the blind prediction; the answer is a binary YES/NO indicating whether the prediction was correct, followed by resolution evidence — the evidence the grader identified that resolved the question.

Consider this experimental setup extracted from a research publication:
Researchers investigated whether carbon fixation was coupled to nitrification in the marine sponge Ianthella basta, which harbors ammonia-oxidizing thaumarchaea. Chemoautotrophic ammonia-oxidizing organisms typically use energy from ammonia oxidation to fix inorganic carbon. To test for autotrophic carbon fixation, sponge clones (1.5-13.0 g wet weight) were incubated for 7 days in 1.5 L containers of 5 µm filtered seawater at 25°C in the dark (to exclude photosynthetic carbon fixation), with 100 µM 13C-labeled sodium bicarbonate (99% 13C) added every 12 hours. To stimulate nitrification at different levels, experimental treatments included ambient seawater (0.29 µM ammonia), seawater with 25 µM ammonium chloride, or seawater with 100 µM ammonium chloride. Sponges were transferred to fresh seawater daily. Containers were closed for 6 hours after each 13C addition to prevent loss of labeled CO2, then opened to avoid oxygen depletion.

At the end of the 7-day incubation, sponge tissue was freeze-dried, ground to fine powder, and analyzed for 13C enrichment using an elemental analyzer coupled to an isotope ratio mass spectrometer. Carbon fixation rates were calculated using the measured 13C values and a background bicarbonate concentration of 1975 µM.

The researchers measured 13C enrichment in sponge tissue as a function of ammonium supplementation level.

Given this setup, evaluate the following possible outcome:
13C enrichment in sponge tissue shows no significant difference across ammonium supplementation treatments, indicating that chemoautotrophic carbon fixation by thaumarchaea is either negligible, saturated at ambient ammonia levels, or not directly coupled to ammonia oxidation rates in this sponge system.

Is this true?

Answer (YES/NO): NO